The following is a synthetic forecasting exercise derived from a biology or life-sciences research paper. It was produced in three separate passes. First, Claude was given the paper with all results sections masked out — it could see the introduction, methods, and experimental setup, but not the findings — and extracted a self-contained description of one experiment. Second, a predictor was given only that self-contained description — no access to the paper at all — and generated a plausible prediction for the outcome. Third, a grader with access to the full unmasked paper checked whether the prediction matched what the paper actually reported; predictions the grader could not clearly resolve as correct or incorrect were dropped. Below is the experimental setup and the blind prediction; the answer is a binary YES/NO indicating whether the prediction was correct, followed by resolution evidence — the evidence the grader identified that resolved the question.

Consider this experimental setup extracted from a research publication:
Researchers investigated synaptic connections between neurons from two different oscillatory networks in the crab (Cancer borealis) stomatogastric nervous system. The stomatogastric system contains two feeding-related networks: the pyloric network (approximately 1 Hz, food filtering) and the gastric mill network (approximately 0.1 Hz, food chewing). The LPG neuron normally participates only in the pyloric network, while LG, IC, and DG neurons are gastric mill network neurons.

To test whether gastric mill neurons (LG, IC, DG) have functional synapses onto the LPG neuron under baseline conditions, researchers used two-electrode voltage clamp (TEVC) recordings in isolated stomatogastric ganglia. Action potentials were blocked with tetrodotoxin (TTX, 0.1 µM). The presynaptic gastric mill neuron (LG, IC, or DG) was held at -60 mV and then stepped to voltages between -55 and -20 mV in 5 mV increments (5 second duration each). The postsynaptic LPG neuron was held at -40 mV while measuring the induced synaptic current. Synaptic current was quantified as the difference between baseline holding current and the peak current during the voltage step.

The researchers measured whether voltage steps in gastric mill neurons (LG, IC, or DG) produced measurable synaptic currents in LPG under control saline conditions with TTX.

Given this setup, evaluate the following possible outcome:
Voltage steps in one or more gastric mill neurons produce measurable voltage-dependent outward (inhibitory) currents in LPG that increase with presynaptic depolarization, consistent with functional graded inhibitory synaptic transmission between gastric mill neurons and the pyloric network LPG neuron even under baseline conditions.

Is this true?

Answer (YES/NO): NO